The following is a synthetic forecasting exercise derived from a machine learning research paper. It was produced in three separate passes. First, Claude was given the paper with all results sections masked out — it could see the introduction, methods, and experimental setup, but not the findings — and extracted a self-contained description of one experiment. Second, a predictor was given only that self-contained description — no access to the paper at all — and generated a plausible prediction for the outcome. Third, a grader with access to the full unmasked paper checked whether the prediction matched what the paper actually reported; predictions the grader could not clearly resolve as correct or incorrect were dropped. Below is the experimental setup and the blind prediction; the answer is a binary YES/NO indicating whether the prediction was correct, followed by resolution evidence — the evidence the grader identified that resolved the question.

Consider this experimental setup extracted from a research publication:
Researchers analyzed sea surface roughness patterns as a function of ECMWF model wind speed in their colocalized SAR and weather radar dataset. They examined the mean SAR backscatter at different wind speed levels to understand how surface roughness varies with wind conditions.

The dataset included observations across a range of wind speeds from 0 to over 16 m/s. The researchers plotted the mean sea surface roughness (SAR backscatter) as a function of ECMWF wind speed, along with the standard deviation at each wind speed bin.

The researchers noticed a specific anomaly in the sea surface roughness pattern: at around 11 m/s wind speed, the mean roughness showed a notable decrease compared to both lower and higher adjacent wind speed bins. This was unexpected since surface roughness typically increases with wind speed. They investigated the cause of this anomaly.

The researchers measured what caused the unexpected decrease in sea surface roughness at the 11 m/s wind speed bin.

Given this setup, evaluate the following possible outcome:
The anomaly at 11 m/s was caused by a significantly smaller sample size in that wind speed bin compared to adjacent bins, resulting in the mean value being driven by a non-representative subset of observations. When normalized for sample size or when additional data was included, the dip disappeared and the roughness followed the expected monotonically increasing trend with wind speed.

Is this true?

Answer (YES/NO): NO